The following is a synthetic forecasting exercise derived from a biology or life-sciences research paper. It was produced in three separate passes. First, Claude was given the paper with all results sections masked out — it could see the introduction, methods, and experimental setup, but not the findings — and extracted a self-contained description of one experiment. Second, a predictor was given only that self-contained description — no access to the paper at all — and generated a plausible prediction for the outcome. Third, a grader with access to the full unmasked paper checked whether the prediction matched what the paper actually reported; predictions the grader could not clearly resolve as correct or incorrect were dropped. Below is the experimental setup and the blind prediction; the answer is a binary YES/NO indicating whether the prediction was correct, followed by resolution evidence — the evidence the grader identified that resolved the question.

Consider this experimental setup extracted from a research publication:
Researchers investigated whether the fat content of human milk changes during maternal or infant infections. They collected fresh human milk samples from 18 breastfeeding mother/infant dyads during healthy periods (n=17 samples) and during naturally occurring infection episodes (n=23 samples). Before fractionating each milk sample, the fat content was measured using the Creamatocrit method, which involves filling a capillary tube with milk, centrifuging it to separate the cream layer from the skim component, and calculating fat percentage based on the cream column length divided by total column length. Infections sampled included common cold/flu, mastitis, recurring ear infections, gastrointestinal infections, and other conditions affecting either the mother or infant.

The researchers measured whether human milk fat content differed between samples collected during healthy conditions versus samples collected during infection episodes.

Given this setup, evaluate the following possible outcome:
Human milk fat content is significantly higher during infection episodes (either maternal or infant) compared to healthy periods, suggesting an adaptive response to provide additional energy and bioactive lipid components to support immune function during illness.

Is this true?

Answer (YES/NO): NO